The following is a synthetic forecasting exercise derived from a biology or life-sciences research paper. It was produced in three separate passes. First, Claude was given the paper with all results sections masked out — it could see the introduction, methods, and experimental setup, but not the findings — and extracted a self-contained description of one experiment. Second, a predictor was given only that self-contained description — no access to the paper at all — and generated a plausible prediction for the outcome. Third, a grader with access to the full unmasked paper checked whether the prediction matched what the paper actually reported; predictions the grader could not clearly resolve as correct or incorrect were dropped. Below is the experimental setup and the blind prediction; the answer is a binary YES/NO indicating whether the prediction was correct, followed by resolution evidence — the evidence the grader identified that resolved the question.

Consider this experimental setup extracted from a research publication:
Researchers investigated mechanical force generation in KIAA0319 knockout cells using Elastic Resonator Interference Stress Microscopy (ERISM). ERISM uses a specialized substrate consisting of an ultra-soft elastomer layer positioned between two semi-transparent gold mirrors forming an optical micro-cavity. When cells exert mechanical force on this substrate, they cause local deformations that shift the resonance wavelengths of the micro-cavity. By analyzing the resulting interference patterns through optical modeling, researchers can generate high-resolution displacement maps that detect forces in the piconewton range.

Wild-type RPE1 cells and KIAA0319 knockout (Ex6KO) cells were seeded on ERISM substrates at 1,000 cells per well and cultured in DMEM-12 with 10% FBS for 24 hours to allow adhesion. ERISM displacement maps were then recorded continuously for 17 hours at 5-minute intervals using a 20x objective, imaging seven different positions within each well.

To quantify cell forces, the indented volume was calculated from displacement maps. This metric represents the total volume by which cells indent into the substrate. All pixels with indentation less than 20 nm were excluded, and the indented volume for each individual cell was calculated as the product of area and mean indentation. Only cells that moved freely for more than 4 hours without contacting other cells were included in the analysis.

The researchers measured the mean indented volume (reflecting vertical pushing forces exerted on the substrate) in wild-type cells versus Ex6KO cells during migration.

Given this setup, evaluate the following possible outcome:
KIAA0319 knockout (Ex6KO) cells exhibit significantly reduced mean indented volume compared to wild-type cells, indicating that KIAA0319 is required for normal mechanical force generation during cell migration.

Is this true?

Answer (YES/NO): NO